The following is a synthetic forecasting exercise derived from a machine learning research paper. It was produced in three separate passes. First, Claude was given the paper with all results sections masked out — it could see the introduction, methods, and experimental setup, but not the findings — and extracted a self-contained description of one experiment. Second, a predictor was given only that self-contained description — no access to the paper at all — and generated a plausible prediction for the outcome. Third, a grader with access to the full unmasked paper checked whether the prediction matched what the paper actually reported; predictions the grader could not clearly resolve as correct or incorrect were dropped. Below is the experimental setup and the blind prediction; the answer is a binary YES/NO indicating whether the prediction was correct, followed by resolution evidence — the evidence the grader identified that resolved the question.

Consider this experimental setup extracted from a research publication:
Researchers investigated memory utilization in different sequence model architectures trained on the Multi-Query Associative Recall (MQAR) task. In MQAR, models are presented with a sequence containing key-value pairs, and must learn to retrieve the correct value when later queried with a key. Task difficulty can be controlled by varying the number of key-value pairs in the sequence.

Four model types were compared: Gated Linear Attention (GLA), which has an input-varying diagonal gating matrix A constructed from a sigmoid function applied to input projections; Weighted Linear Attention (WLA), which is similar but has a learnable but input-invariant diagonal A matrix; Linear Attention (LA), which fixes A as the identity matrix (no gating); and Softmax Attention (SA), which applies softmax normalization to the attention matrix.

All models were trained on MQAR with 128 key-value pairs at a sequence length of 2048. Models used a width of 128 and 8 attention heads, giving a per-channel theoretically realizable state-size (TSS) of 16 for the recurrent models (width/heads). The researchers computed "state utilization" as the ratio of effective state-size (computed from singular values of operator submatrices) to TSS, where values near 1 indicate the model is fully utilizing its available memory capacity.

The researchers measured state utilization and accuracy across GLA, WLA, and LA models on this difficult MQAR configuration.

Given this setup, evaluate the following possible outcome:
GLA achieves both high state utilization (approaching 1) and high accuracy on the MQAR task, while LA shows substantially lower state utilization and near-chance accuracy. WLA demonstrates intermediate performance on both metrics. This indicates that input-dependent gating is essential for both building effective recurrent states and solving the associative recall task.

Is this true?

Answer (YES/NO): NO